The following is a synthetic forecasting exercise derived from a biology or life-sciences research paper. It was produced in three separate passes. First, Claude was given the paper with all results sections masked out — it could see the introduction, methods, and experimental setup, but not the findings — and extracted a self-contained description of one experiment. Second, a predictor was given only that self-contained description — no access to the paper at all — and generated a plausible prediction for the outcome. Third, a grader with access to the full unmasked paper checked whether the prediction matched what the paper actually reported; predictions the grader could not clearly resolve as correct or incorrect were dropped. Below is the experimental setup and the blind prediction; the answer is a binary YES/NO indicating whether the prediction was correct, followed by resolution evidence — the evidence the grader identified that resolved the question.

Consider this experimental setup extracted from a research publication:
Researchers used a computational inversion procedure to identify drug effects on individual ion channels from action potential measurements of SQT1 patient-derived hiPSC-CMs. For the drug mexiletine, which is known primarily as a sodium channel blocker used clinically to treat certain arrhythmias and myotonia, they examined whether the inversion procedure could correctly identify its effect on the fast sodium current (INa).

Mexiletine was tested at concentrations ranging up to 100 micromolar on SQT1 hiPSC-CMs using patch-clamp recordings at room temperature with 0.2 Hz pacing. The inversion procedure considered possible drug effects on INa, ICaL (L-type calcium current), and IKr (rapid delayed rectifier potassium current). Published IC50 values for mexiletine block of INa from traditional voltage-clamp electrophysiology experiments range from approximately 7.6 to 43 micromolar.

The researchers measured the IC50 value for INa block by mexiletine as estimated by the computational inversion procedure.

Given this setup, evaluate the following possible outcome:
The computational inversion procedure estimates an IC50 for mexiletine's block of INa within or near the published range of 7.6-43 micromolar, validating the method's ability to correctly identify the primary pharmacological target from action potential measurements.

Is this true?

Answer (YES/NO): NO